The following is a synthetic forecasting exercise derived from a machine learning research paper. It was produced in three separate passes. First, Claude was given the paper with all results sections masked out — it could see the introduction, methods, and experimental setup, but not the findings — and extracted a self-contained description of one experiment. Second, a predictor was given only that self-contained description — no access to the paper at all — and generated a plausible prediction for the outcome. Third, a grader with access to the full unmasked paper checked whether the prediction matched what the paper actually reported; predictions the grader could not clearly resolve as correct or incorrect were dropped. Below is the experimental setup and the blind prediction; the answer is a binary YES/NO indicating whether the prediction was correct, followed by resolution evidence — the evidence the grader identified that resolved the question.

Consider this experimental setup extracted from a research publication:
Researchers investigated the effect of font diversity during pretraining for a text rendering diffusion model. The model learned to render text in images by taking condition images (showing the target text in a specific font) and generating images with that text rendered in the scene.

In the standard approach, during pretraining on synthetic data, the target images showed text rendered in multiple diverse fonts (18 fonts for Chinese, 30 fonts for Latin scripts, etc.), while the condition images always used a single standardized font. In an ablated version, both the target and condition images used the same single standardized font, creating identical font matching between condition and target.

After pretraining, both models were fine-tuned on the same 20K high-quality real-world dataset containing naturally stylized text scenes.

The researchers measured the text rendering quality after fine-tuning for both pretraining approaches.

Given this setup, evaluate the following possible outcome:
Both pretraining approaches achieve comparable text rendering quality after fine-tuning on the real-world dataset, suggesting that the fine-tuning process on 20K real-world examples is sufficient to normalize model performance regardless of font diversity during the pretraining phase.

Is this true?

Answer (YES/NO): NO